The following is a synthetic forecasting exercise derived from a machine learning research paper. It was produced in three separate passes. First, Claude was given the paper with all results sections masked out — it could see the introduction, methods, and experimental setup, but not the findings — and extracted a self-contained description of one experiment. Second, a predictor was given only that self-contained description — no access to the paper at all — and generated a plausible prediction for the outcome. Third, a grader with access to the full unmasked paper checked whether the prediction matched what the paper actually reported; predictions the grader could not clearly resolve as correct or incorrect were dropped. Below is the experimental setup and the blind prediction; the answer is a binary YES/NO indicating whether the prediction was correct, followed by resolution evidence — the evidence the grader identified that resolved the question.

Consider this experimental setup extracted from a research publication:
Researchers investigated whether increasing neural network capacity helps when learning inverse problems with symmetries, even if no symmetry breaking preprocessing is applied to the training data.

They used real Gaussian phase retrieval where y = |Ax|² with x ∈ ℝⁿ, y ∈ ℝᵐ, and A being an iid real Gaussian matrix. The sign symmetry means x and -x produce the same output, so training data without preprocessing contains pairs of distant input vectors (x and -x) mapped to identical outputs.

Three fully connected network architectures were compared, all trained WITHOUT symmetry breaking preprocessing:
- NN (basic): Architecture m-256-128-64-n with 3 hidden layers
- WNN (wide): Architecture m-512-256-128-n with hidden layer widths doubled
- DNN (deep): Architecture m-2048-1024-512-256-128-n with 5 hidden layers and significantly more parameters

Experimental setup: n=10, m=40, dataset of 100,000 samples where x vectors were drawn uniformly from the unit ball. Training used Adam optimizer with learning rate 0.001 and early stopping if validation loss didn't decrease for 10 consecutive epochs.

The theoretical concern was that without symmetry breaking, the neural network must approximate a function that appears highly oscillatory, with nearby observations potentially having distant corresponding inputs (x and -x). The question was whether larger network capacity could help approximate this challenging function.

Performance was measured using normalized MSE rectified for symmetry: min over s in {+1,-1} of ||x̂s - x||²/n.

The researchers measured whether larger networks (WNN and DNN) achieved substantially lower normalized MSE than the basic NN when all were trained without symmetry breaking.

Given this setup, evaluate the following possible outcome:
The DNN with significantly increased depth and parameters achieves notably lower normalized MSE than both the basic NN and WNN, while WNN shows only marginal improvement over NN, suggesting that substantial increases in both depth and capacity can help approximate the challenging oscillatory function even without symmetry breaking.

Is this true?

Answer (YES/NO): NO